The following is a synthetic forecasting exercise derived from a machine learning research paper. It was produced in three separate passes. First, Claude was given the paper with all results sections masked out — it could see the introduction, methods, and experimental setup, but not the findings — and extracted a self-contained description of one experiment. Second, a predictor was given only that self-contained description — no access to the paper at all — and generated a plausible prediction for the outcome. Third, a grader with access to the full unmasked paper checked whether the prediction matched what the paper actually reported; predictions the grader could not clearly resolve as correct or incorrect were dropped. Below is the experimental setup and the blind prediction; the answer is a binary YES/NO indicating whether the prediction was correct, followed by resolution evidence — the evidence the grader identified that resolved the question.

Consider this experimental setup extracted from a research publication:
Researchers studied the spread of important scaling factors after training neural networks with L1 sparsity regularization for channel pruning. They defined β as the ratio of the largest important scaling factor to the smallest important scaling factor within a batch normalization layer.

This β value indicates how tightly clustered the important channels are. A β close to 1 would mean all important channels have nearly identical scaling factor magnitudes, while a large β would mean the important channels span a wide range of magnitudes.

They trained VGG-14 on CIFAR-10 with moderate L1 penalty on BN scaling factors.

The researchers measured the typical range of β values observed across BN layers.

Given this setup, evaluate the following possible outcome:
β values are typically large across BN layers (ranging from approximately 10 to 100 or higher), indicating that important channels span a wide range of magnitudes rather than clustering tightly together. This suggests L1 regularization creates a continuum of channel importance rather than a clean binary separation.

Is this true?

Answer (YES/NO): NO